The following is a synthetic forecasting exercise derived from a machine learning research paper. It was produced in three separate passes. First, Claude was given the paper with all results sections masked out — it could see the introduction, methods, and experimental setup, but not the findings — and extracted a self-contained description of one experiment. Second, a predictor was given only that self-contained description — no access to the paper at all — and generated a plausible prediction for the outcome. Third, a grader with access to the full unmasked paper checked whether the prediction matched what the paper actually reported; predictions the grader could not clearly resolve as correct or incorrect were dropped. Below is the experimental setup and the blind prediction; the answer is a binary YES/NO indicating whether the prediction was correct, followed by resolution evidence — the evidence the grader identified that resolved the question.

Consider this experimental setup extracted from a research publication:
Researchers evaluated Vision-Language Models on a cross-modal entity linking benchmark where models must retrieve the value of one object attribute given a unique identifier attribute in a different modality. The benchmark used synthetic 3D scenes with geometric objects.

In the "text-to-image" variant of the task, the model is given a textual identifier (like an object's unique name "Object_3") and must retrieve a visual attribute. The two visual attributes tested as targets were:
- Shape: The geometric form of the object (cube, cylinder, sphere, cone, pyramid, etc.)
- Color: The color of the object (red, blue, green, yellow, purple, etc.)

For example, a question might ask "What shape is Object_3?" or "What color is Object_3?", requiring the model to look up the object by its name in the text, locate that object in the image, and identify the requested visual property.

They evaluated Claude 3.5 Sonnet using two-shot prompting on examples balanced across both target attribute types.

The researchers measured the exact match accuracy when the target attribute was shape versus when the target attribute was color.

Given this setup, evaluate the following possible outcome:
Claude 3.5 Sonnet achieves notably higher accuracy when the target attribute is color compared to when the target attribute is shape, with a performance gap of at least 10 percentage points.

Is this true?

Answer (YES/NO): NO